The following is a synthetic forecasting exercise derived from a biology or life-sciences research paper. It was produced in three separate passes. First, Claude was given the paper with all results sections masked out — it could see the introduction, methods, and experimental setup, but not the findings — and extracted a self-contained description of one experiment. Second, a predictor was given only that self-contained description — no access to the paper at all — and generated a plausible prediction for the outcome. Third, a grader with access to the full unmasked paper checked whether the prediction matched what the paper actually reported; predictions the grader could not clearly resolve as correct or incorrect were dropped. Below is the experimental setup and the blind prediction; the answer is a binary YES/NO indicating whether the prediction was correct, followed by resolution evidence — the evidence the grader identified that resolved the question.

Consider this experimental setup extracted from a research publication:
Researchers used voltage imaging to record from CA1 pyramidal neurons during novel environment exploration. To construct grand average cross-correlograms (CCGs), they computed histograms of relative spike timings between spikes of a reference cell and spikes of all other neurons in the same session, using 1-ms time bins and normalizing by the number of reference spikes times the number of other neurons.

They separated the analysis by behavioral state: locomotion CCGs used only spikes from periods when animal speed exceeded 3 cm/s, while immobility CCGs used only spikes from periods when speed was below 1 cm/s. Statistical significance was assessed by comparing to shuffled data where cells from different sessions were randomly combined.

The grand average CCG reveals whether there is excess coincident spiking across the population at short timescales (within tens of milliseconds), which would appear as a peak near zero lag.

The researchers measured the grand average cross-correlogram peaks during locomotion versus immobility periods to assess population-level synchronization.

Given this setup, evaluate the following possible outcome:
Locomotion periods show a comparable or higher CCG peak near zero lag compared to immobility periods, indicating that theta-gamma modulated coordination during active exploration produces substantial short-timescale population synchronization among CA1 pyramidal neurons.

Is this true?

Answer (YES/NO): NO